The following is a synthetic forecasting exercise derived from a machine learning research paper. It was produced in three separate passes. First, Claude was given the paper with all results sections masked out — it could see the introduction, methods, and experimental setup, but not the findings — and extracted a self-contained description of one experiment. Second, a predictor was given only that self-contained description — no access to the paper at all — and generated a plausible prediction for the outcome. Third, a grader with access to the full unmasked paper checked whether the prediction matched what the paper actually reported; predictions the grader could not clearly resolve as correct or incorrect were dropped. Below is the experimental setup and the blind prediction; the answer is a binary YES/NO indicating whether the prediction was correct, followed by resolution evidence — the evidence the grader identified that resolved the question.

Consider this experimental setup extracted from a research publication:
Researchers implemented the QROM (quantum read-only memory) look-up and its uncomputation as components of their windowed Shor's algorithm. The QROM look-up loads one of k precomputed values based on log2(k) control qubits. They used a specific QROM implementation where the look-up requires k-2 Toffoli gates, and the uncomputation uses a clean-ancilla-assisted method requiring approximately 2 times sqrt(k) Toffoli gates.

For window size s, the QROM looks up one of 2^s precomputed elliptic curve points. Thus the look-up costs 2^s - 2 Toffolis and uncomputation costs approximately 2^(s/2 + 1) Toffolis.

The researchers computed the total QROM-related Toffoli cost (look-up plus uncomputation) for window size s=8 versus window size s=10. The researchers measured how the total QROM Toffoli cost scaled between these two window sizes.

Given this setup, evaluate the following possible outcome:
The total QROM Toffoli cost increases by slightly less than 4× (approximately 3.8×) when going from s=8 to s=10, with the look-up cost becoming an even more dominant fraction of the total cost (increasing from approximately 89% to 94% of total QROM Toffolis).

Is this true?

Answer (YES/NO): YES